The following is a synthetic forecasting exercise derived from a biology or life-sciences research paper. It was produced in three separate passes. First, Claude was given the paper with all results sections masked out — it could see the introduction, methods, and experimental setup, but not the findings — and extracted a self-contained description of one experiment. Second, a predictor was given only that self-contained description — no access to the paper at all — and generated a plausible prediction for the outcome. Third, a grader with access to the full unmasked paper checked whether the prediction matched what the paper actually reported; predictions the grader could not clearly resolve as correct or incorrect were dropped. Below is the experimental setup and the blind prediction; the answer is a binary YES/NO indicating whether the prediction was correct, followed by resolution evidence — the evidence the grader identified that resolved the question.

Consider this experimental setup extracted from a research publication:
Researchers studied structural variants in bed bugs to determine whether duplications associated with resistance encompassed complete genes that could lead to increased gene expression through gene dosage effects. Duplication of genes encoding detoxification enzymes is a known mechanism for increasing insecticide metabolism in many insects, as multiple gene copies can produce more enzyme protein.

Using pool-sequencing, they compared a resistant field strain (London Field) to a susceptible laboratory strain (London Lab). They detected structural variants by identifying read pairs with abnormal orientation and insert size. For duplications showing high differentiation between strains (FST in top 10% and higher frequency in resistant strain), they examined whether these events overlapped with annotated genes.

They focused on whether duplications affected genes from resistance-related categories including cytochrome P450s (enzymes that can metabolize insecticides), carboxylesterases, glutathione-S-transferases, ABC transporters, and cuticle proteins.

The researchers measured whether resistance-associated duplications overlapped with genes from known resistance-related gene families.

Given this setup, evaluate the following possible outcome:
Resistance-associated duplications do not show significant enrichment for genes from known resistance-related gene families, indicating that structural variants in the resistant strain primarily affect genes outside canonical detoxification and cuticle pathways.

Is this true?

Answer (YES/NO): NO